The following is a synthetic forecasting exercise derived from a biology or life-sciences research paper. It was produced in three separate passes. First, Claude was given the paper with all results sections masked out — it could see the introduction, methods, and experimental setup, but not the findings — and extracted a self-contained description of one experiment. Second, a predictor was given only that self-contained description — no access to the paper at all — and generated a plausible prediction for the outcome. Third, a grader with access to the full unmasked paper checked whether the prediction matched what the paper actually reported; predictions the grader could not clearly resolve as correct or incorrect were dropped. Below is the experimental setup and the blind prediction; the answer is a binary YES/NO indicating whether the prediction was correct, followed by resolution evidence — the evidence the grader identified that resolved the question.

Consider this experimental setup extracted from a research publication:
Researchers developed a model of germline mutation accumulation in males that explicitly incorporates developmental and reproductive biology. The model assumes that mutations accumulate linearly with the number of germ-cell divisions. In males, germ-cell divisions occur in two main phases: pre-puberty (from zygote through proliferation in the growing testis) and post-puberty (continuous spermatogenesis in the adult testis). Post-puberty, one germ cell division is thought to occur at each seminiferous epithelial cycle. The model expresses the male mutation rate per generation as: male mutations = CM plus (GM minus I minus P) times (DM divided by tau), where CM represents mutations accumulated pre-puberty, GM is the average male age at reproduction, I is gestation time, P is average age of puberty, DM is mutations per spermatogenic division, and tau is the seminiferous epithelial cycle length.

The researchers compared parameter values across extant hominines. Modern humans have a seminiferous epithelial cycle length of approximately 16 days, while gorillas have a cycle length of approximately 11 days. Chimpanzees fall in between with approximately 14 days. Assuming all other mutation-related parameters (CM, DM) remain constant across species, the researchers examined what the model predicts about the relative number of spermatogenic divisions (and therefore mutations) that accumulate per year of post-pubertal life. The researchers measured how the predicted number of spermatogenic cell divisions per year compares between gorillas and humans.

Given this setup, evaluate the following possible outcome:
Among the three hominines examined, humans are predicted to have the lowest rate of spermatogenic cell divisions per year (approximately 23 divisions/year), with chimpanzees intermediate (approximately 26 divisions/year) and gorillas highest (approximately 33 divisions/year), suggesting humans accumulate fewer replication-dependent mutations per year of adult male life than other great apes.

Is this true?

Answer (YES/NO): NO